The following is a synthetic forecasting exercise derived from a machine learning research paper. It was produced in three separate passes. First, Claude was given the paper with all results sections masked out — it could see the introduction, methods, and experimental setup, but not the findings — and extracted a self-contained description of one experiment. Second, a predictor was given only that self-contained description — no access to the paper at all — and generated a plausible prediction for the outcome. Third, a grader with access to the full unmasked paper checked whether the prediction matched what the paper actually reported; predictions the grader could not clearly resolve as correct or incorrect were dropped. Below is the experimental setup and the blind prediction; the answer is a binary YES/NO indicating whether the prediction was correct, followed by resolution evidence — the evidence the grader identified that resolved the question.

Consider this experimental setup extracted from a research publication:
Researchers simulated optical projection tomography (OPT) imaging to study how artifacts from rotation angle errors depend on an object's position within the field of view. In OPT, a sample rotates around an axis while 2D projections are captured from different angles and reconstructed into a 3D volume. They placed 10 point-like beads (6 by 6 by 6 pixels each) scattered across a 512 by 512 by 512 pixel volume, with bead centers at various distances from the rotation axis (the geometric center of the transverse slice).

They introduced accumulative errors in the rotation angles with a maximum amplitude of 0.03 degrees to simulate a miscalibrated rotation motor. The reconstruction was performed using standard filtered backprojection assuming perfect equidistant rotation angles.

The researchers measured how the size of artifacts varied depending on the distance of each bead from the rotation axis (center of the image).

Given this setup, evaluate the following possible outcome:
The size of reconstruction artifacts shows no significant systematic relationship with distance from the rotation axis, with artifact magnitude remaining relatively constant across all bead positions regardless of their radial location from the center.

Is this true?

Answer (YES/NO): NO